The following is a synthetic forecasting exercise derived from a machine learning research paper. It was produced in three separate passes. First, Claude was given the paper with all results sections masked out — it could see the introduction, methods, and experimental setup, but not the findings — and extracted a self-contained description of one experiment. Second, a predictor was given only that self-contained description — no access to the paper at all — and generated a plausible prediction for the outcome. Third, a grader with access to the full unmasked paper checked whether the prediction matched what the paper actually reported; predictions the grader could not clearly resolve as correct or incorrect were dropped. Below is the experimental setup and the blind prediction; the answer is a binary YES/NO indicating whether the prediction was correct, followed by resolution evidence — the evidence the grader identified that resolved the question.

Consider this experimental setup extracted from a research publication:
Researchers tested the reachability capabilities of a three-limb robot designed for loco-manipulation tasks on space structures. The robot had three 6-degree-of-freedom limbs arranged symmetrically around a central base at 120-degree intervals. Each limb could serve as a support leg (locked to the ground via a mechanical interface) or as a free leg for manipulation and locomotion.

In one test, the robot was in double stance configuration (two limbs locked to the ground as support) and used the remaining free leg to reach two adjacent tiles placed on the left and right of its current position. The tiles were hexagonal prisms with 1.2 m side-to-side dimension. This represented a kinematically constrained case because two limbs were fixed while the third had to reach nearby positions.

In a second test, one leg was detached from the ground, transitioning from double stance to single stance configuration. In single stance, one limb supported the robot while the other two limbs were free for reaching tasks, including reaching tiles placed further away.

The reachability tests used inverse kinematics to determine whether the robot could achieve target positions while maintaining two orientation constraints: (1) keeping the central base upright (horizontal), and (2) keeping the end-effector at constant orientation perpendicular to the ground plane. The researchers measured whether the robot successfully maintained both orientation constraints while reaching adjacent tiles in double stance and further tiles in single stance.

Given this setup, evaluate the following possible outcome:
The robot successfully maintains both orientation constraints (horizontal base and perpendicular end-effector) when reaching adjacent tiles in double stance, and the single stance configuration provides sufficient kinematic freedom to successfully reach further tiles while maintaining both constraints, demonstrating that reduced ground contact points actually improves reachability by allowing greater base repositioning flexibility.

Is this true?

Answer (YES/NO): YES